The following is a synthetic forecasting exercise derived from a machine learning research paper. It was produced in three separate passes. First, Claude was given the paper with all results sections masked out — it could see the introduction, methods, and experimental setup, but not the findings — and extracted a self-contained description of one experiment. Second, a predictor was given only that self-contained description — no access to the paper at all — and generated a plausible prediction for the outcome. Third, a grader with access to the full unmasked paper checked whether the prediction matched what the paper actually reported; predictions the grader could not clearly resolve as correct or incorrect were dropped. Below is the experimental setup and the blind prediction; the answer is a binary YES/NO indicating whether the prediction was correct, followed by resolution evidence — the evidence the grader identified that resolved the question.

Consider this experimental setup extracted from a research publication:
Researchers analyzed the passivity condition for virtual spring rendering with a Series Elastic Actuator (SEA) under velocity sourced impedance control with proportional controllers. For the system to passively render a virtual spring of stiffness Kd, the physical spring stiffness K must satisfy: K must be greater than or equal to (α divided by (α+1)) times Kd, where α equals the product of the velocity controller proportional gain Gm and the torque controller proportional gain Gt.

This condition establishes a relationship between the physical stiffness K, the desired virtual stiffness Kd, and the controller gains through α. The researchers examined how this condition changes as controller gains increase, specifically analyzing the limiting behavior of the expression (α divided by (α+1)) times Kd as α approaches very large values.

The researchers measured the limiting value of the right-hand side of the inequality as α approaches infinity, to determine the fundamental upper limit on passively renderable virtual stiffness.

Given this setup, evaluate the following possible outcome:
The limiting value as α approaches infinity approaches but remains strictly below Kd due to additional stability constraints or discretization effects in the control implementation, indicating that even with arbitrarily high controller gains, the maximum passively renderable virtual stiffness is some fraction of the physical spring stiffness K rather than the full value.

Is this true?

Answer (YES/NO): NO